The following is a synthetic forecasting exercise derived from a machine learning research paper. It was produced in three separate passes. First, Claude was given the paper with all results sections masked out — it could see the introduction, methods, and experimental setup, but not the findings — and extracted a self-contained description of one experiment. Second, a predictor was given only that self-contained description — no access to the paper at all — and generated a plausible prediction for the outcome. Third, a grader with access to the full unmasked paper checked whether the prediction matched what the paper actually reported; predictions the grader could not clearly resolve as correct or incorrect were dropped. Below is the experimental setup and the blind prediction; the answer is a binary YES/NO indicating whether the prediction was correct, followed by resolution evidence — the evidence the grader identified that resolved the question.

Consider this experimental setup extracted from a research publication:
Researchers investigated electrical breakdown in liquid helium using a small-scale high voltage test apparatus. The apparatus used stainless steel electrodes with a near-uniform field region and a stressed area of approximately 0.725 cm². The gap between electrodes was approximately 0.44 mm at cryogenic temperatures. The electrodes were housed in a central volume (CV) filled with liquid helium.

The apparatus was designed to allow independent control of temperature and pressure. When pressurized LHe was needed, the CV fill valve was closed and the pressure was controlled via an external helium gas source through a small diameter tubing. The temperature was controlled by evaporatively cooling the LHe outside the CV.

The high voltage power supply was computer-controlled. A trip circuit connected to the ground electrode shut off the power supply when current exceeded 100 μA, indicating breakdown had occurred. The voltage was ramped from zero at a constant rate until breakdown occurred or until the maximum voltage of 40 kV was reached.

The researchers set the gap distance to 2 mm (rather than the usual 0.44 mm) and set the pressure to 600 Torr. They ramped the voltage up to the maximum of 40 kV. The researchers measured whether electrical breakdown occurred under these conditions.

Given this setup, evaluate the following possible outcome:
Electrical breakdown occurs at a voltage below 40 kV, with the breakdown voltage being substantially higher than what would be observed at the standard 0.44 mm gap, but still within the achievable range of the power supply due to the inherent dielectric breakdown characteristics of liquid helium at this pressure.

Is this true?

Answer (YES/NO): NO